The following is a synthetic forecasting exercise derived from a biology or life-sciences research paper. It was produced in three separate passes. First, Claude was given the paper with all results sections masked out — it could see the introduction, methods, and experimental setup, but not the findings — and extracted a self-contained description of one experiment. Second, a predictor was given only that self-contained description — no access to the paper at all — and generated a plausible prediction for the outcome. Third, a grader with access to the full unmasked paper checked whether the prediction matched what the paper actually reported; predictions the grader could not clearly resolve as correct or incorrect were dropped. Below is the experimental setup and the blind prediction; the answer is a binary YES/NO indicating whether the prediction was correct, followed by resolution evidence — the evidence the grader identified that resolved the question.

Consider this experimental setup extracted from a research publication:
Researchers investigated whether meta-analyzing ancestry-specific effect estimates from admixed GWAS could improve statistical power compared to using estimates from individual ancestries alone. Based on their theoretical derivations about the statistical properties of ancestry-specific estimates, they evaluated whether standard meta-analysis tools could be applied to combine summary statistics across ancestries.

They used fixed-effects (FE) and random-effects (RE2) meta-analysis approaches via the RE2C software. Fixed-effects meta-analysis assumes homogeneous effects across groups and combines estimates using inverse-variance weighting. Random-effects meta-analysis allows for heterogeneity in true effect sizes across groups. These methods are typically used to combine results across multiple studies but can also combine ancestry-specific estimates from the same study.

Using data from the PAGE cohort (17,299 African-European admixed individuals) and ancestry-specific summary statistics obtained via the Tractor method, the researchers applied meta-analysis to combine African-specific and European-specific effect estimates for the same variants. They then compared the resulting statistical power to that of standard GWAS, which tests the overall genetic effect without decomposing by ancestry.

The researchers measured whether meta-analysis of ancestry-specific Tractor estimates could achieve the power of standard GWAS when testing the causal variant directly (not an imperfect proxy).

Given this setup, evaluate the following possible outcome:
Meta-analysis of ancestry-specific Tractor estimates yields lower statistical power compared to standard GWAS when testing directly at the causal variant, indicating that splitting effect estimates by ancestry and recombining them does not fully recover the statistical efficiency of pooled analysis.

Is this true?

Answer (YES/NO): YES